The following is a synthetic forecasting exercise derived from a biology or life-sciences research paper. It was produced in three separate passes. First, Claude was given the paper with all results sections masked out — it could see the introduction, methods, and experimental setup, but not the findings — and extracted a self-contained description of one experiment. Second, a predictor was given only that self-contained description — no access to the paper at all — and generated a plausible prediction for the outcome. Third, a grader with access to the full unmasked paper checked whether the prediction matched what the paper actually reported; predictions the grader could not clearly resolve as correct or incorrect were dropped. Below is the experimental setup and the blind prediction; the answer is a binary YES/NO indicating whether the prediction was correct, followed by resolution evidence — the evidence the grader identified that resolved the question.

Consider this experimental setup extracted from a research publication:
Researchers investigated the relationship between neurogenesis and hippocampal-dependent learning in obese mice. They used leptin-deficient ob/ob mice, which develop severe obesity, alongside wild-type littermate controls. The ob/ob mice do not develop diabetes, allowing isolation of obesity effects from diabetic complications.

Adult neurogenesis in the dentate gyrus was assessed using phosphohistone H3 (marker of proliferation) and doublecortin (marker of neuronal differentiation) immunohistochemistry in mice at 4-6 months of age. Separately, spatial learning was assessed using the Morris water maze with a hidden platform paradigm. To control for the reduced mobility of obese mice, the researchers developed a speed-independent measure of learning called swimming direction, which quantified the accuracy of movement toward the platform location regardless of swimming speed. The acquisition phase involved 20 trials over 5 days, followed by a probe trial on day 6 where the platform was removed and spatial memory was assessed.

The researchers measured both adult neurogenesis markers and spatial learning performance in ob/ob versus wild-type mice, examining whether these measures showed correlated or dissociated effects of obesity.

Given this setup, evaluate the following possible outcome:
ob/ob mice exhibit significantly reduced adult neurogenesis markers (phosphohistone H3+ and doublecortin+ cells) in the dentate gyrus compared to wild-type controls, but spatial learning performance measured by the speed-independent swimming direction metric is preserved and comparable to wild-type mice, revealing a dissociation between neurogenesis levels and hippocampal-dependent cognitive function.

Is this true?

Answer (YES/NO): YES